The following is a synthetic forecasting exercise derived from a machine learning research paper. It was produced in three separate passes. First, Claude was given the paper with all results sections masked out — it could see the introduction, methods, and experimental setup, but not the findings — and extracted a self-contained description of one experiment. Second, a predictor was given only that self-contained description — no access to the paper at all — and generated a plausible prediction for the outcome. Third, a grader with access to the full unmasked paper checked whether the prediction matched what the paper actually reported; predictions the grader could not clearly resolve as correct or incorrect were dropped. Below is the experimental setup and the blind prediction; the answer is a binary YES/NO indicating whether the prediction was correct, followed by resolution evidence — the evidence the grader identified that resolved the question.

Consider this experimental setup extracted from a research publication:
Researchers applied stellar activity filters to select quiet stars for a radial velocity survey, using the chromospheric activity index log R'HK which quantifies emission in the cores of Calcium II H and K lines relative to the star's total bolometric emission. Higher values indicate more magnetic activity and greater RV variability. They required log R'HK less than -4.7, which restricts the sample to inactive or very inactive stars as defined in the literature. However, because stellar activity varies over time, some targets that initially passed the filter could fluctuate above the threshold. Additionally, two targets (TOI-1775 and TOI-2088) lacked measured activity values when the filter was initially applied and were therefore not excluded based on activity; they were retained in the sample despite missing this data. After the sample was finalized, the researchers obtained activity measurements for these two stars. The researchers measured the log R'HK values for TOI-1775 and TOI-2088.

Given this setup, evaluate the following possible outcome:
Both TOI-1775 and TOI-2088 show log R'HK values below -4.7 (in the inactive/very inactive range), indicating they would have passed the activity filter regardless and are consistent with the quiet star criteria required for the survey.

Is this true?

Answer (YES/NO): NO